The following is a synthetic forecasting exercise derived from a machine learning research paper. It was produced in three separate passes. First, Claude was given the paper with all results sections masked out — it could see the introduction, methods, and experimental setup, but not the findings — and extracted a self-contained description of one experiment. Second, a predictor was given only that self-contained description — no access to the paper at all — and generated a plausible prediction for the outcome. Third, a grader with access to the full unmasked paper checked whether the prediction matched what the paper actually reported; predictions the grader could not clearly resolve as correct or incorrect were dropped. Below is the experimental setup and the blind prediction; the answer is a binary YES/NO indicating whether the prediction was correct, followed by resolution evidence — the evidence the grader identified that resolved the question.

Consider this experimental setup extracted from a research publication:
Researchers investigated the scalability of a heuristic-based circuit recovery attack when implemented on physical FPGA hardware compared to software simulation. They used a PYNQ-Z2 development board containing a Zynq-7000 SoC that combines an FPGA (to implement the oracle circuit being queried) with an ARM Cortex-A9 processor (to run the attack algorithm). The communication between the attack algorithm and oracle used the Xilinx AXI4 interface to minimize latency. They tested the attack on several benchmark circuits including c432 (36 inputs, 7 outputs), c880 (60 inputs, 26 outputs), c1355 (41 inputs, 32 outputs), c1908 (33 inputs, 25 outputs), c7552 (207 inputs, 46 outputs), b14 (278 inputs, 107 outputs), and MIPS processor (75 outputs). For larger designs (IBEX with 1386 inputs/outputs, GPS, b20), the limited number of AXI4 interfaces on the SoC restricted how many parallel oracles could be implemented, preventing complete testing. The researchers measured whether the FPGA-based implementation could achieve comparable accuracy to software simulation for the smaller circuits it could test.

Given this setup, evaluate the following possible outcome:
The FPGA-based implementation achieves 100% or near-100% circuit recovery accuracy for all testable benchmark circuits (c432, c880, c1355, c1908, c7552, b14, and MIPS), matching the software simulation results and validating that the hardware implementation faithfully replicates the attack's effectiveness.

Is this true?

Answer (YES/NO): NO